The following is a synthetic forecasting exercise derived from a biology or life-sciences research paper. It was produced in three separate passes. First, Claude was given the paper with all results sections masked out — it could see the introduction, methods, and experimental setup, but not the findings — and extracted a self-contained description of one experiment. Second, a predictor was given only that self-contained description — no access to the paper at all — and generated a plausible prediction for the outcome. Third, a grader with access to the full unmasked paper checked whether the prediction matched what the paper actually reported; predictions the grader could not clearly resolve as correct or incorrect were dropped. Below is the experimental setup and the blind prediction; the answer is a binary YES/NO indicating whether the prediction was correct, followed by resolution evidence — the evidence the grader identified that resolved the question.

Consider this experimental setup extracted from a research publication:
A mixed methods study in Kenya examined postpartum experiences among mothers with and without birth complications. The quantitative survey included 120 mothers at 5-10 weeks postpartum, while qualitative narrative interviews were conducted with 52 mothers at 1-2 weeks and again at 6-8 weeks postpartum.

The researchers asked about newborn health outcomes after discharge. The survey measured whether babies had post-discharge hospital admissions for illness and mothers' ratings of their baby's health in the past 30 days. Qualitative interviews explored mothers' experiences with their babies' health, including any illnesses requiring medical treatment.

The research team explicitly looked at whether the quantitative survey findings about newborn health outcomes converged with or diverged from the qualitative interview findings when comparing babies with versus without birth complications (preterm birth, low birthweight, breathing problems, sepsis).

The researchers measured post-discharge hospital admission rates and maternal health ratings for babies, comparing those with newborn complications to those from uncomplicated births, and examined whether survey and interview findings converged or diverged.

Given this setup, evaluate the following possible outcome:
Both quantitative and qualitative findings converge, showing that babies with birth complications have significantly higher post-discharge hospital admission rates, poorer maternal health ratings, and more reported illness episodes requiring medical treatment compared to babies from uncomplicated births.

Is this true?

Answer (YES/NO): NO